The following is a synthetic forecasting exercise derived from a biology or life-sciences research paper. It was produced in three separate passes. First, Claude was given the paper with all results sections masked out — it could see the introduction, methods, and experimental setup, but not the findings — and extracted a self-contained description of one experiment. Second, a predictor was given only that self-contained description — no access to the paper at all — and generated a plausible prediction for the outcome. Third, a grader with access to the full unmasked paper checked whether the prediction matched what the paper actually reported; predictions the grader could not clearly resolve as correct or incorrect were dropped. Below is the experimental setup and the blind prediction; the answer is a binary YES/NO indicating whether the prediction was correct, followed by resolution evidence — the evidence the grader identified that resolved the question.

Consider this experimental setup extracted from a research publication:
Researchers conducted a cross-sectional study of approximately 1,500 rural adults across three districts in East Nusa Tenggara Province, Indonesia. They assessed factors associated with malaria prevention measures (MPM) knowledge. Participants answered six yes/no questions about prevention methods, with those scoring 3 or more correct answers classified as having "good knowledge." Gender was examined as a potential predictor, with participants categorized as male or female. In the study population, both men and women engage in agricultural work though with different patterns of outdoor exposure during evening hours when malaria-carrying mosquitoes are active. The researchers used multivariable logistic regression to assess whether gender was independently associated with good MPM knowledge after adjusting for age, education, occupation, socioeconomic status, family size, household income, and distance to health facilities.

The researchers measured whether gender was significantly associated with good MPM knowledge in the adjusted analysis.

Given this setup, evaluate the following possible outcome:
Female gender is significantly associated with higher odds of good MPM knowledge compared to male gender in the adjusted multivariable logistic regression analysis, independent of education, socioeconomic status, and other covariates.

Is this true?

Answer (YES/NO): NO